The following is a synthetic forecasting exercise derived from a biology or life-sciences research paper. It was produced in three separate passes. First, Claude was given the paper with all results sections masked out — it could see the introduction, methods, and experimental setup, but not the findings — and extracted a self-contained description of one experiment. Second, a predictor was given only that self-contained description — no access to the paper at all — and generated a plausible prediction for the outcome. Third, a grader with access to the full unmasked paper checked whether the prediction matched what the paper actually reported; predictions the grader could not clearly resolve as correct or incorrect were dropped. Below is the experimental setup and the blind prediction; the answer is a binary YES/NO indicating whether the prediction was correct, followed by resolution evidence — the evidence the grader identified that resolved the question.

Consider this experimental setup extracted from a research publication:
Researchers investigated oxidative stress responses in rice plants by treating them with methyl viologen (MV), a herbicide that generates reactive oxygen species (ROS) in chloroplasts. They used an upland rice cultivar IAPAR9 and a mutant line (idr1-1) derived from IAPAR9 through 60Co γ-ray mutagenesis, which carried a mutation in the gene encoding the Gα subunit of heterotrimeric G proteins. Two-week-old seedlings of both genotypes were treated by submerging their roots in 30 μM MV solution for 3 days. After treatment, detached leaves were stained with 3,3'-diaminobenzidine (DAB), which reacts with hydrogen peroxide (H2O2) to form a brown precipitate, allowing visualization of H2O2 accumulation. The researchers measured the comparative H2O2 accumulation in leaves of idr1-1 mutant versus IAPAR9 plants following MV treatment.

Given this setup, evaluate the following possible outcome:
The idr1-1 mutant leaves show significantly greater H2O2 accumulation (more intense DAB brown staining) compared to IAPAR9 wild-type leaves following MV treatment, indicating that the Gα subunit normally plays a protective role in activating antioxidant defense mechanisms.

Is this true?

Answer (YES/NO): NO